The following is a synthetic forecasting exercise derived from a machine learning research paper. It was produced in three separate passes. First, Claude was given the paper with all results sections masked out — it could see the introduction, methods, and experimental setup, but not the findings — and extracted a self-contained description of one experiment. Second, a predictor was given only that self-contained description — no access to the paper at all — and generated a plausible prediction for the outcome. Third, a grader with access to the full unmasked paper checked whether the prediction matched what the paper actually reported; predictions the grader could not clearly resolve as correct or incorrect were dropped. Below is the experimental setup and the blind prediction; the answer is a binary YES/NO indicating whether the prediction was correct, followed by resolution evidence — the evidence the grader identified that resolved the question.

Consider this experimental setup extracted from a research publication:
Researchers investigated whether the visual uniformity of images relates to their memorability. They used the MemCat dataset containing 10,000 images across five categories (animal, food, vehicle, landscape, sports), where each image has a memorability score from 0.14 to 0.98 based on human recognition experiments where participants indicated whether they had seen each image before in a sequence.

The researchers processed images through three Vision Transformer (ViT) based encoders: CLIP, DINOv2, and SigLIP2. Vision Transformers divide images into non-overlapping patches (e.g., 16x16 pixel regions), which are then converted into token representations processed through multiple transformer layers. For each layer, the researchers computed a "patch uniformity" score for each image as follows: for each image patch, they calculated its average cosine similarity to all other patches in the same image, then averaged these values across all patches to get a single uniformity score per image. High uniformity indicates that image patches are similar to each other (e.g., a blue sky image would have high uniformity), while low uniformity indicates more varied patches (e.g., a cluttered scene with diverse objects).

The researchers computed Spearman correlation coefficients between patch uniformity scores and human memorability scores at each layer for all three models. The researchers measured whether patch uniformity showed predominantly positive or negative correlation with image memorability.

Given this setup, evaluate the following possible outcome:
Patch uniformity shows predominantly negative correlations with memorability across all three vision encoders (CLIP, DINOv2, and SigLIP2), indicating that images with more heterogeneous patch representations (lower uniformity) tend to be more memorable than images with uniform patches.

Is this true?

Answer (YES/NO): YES